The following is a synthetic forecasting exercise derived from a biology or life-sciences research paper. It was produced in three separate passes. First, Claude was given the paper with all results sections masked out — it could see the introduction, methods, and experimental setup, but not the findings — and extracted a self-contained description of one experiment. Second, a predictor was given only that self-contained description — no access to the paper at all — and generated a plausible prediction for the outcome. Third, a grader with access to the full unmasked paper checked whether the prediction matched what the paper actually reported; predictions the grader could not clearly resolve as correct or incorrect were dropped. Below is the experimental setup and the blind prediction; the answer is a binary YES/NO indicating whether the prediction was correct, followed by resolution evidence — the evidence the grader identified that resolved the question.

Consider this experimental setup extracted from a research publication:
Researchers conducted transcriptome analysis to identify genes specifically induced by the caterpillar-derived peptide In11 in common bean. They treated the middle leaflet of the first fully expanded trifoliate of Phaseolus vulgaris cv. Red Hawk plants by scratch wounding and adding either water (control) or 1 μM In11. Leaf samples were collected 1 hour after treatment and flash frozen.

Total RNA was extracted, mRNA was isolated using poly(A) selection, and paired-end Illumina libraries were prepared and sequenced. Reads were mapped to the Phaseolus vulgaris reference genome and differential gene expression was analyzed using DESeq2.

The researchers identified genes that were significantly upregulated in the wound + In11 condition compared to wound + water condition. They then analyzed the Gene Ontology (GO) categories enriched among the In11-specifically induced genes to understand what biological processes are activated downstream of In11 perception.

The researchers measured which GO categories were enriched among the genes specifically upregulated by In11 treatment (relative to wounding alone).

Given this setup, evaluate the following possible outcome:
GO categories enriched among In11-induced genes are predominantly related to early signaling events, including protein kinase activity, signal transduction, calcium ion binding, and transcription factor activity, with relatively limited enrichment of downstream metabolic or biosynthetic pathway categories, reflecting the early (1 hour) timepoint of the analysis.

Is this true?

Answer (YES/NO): NO